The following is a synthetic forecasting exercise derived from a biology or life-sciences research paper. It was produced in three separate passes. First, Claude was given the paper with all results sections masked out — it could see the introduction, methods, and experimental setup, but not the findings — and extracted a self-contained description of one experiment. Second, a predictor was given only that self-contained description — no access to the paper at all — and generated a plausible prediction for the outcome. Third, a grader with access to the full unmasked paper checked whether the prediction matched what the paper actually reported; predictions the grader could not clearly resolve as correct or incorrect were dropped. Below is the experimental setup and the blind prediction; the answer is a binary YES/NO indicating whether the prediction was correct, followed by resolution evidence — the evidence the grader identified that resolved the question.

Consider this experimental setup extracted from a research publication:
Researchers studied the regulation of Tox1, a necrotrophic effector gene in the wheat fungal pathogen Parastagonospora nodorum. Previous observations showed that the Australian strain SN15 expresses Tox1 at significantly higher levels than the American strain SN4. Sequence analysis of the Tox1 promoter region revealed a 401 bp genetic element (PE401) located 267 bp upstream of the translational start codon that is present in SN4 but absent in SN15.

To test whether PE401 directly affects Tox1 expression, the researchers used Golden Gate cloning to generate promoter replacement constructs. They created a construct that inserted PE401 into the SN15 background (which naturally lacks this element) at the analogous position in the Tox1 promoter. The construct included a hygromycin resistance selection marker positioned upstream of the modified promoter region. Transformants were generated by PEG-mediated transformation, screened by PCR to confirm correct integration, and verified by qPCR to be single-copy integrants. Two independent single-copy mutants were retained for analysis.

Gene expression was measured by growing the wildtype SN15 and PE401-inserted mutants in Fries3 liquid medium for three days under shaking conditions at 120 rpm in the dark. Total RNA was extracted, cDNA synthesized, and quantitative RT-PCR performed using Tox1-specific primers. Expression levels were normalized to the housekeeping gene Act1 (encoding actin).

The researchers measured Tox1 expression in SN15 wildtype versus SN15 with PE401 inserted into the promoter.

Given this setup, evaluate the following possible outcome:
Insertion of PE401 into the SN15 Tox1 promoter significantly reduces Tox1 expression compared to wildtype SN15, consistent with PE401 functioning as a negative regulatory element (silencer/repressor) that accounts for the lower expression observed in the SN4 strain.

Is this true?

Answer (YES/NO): YES